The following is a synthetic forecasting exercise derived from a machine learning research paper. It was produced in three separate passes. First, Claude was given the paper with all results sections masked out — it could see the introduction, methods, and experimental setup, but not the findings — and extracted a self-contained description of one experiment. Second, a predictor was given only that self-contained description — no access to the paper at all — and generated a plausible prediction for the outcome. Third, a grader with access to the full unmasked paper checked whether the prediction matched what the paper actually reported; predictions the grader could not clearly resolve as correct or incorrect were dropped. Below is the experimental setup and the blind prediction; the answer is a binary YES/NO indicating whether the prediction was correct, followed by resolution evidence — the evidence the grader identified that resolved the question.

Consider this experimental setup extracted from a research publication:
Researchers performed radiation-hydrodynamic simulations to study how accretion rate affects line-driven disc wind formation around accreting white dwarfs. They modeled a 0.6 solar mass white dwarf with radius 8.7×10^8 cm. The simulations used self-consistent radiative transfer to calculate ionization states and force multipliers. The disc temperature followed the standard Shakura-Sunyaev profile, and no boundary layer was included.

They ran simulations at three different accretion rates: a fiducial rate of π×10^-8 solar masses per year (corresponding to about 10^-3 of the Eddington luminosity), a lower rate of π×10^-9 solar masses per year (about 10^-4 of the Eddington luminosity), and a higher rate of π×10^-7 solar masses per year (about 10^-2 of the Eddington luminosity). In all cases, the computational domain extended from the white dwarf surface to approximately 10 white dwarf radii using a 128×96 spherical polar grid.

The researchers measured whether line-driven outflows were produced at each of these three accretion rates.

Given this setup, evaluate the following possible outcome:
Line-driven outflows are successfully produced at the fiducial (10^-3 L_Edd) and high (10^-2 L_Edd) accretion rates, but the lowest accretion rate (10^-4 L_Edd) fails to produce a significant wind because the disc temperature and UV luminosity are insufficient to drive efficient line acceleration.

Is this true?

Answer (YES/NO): NO